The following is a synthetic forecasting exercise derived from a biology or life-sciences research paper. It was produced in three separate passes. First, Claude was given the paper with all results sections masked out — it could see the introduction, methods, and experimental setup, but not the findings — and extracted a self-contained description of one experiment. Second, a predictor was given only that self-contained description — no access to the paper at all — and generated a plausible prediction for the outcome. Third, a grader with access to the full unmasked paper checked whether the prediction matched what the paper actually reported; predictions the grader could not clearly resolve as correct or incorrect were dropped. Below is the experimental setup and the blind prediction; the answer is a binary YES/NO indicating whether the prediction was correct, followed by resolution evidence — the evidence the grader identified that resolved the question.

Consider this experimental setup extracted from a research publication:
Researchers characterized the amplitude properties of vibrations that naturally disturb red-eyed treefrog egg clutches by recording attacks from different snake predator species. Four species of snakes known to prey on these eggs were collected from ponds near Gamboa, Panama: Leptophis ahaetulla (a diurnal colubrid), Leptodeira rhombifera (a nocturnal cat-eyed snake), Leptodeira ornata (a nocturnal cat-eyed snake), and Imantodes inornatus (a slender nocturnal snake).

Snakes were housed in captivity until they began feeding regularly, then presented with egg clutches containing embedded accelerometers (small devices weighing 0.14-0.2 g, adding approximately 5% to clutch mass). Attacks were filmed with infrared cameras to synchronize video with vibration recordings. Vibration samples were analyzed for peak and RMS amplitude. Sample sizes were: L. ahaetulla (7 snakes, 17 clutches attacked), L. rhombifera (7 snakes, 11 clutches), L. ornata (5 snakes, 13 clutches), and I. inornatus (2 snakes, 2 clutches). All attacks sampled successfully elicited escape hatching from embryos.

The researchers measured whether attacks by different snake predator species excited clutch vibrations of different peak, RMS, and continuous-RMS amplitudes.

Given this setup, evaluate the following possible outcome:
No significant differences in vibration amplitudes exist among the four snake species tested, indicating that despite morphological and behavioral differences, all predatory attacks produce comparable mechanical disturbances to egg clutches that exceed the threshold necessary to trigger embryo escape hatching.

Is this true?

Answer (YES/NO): NO